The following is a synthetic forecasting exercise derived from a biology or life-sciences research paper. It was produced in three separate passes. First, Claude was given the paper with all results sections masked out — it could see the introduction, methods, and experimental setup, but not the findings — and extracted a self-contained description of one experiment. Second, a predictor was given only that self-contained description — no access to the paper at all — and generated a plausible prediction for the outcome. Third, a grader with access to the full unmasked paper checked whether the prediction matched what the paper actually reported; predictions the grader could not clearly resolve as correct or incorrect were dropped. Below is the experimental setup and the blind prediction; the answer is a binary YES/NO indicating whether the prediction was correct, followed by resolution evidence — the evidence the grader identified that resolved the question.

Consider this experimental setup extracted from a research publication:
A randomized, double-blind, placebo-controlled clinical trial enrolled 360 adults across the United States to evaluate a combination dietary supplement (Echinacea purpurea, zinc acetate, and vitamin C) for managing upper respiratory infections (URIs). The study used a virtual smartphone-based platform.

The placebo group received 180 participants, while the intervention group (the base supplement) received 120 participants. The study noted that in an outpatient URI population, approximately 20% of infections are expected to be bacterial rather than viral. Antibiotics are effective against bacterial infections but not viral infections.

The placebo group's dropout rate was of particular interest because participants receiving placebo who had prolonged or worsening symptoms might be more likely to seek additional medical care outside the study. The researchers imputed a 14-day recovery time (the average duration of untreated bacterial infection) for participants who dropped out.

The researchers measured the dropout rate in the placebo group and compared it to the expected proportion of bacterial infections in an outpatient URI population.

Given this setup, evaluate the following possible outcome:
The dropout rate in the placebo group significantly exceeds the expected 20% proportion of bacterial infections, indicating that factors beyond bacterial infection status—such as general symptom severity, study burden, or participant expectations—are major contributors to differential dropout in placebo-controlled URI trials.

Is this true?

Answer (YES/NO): NO